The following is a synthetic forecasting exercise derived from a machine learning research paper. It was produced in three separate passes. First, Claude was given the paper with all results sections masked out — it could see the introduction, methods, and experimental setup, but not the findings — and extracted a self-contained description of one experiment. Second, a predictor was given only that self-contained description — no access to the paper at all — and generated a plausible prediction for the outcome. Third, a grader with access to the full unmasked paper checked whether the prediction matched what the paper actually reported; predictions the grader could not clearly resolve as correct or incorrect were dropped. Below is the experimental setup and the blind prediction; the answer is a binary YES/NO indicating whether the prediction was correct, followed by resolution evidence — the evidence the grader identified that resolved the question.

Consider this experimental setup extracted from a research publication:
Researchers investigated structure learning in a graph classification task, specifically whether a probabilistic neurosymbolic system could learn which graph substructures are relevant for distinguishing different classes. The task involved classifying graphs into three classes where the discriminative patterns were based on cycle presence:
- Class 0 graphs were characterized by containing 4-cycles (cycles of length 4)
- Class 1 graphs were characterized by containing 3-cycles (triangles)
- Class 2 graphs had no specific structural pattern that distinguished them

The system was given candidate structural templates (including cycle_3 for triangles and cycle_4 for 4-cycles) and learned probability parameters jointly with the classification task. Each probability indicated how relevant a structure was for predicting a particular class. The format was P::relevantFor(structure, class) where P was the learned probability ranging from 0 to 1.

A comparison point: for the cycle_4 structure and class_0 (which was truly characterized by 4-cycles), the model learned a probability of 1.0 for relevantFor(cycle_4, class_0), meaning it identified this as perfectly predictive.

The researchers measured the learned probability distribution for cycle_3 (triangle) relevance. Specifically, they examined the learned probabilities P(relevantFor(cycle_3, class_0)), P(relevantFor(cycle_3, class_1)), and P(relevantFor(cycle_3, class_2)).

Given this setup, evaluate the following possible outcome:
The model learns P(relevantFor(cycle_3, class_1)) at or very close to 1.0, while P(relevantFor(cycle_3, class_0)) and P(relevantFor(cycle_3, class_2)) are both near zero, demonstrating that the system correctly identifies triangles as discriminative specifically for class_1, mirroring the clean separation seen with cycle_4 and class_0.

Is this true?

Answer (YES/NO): NO